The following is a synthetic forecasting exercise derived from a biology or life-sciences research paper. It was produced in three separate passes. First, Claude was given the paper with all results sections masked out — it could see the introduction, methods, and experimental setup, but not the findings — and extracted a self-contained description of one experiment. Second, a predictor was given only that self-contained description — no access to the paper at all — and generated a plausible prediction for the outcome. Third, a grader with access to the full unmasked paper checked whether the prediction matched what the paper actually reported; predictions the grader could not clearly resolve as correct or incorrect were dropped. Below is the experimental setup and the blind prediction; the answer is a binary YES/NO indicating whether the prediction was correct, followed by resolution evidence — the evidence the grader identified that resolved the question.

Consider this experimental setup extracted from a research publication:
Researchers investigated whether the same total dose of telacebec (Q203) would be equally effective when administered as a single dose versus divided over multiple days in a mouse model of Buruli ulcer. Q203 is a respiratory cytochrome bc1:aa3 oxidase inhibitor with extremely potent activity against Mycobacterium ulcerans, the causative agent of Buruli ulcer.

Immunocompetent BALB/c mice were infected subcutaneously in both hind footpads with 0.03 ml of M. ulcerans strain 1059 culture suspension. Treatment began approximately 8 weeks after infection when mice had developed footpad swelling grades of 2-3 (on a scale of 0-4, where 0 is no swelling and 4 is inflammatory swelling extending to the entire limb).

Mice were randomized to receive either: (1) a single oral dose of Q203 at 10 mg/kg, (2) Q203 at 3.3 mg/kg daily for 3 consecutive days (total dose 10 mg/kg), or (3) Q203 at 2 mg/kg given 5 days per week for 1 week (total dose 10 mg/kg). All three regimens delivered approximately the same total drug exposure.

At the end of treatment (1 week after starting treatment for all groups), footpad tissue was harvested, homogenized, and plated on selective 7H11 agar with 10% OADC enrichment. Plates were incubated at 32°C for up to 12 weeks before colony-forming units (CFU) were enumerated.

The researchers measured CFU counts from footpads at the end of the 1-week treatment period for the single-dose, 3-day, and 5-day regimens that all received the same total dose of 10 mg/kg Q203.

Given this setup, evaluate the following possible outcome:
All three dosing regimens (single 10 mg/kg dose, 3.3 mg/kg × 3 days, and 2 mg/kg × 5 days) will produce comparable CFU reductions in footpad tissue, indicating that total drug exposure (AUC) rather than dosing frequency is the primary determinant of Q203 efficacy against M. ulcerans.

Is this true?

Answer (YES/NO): YES